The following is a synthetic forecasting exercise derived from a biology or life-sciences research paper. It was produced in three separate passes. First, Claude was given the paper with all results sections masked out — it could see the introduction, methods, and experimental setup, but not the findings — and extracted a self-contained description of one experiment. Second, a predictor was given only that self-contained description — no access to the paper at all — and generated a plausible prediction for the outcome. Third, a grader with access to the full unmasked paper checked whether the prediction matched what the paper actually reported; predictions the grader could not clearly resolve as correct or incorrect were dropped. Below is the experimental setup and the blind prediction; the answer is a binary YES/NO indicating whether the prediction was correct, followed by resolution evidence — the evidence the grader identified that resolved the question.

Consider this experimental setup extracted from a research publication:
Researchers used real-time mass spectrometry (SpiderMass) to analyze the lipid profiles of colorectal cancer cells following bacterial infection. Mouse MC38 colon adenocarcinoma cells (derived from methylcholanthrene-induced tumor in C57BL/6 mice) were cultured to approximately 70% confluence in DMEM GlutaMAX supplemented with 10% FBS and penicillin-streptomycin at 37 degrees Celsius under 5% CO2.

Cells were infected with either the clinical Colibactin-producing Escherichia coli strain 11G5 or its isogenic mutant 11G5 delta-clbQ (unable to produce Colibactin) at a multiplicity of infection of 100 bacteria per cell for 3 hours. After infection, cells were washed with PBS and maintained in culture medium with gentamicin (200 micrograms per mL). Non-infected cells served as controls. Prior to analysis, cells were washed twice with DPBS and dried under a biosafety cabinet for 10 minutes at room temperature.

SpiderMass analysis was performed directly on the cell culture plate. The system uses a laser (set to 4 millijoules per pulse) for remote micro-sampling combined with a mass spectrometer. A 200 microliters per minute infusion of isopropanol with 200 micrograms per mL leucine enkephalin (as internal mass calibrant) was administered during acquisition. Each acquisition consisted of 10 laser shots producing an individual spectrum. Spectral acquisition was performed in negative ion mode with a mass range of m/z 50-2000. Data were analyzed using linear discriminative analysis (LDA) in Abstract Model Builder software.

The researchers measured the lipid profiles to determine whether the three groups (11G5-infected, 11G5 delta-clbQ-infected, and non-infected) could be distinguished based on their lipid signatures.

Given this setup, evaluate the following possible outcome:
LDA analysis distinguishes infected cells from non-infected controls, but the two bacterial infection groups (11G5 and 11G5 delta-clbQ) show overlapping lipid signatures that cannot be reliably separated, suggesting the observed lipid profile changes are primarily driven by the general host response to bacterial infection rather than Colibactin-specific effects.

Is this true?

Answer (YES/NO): NO